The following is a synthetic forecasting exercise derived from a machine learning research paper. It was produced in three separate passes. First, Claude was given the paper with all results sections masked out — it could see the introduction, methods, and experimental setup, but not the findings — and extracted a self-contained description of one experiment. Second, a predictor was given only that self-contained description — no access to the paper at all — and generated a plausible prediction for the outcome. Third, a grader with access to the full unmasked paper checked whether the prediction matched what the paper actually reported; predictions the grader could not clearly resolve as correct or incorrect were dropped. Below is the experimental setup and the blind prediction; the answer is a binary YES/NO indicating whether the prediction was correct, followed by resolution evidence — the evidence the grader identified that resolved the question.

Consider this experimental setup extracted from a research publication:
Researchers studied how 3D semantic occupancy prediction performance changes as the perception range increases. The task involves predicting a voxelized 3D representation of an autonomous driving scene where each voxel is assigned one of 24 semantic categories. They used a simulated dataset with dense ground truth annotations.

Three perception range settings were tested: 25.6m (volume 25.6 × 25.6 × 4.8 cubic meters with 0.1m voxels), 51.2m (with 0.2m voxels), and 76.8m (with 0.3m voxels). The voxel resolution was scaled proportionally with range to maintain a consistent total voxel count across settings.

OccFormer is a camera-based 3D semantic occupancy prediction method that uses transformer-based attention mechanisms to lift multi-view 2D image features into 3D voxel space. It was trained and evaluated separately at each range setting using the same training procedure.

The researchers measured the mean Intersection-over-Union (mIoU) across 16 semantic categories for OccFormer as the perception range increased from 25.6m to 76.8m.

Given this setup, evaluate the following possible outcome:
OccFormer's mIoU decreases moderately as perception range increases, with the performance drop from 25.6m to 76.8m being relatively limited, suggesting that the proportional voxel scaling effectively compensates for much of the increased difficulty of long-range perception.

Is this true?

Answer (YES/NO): NO